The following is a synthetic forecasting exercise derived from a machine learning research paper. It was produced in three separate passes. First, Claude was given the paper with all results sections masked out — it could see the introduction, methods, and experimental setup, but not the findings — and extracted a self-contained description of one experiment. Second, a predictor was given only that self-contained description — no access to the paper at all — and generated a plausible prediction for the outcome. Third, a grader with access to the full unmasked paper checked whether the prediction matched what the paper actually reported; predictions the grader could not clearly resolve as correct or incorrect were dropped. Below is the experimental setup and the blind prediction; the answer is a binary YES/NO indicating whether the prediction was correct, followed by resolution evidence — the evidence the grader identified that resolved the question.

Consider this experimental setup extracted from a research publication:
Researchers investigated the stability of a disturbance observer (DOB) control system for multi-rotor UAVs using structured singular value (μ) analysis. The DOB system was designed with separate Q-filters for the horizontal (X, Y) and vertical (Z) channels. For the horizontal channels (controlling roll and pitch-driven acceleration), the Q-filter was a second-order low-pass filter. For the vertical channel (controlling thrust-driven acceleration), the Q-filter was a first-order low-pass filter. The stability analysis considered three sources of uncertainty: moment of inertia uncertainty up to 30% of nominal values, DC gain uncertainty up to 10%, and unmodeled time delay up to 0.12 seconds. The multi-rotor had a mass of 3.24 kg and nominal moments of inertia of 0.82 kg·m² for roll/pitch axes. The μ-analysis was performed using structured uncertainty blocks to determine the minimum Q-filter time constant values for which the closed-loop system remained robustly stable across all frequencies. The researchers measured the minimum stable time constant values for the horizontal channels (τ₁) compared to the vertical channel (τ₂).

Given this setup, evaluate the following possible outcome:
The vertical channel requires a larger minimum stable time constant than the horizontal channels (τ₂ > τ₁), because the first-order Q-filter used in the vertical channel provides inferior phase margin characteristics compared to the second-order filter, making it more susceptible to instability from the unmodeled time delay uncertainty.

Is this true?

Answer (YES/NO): NO